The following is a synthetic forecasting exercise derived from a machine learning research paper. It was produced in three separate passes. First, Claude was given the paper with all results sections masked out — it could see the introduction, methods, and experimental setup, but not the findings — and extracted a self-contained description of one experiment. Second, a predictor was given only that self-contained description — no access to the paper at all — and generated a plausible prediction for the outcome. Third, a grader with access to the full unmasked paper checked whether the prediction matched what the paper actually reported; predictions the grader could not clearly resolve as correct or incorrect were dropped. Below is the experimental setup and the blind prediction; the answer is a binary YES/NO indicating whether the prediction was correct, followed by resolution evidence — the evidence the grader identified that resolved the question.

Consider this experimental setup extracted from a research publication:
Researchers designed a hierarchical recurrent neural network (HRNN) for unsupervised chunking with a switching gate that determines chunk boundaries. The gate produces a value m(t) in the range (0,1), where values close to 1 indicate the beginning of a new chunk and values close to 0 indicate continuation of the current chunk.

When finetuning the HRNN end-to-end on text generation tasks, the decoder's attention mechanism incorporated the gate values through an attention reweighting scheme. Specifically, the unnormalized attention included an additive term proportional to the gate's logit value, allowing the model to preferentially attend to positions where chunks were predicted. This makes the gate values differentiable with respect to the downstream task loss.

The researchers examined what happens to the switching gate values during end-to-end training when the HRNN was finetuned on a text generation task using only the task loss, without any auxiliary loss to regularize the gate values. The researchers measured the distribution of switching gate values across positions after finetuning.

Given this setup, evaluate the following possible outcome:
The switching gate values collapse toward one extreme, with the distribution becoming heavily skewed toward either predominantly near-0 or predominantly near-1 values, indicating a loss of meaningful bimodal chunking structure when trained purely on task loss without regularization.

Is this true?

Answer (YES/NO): NO